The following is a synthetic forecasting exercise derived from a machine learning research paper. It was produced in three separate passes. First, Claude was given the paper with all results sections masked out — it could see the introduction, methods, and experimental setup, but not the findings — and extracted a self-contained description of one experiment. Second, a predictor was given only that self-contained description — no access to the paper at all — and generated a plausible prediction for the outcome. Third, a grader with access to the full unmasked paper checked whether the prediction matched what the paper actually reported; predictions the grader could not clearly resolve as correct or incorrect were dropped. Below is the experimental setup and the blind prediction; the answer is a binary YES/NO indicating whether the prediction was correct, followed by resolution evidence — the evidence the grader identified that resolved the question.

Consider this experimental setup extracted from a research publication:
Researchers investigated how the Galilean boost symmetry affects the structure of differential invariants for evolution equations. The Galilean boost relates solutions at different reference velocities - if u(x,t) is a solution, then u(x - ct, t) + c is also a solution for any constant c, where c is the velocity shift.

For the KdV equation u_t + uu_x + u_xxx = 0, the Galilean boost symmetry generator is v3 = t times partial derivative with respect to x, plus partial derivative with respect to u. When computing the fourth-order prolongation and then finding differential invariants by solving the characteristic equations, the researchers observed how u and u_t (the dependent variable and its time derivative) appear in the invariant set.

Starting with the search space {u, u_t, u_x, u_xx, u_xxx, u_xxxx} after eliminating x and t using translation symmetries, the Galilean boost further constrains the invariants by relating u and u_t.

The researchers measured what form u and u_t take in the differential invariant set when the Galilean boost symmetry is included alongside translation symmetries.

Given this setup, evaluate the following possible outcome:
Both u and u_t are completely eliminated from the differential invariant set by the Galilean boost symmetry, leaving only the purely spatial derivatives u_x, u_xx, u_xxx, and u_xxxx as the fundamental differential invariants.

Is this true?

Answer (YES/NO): NO